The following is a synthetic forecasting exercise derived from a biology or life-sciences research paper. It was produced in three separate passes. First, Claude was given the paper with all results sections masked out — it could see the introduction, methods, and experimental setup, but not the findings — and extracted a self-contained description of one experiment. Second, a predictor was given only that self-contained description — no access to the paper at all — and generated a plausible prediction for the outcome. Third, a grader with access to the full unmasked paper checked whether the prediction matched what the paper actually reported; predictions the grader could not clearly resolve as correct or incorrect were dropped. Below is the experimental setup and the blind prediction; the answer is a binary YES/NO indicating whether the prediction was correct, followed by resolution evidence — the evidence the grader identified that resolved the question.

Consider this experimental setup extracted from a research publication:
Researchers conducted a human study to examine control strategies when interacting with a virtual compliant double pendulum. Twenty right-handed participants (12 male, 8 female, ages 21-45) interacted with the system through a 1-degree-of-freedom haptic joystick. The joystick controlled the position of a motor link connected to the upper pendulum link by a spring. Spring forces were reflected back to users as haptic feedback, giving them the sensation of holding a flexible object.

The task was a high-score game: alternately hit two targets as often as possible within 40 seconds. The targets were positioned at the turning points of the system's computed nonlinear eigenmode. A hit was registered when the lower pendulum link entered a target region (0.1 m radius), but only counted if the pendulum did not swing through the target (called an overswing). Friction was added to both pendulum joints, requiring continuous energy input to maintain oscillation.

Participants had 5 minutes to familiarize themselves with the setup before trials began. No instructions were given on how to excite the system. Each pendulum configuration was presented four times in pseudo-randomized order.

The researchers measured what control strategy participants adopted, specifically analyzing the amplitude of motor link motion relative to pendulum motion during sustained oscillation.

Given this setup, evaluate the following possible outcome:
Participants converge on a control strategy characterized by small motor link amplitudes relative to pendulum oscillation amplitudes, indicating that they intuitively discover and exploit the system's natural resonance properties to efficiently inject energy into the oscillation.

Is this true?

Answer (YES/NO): YES